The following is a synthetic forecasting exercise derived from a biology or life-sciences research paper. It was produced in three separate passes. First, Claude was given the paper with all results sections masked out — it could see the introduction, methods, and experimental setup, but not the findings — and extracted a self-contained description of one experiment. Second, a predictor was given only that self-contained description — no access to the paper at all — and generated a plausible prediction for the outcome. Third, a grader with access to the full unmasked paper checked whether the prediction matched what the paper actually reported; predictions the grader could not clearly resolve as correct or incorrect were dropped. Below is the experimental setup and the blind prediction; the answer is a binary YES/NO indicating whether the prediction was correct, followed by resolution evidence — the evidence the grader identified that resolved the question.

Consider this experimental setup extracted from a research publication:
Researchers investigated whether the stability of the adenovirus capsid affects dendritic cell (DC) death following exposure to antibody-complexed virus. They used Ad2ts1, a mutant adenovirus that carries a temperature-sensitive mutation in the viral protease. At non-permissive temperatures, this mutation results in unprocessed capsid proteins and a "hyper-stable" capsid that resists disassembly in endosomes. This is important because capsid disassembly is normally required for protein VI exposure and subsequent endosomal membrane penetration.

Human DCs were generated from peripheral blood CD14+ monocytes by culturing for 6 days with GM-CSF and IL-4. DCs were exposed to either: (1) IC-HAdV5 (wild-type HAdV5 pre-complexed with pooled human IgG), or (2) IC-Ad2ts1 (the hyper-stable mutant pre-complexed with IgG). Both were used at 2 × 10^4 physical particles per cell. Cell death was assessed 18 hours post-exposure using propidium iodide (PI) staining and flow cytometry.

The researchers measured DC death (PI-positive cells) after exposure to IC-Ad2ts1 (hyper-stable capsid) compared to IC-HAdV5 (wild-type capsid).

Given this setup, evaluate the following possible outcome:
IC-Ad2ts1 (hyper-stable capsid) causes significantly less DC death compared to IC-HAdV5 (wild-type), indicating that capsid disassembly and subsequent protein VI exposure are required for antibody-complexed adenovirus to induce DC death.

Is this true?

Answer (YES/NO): YES